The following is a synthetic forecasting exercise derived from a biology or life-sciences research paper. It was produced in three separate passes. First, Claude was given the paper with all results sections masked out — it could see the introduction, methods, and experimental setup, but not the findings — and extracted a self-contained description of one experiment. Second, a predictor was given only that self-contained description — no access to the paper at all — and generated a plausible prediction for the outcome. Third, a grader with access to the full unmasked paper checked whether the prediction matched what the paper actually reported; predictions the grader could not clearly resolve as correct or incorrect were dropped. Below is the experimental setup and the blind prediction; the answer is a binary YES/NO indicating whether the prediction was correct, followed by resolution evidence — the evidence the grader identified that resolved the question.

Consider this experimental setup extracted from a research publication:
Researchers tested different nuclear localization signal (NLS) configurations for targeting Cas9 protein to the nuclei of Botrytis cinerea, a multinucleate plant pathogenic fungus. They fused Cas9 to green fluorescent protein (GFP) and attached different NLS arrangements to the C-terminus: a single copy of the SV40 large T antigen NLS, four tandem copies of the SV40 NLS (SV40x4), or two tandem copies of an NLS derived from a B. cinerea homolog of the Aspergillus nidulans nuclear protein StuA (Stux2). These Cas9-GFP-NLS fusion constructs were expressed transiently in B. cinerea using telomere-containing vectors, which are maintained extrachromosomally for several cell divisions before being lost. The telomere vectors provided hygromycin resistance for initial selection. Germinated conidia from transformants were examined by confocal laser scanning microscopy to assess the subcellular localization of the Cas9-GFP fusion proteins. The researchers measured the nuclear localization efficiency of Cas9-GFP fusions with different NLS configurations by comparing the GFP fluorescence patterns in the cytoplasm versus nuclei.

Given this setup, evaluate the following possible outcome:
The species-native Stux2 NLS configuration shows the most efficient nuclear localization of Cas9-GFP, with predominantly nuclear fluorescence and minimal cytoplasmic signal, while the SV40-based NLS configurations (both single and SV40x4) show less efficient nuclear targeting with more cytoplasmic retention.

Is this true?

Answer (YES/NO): NO